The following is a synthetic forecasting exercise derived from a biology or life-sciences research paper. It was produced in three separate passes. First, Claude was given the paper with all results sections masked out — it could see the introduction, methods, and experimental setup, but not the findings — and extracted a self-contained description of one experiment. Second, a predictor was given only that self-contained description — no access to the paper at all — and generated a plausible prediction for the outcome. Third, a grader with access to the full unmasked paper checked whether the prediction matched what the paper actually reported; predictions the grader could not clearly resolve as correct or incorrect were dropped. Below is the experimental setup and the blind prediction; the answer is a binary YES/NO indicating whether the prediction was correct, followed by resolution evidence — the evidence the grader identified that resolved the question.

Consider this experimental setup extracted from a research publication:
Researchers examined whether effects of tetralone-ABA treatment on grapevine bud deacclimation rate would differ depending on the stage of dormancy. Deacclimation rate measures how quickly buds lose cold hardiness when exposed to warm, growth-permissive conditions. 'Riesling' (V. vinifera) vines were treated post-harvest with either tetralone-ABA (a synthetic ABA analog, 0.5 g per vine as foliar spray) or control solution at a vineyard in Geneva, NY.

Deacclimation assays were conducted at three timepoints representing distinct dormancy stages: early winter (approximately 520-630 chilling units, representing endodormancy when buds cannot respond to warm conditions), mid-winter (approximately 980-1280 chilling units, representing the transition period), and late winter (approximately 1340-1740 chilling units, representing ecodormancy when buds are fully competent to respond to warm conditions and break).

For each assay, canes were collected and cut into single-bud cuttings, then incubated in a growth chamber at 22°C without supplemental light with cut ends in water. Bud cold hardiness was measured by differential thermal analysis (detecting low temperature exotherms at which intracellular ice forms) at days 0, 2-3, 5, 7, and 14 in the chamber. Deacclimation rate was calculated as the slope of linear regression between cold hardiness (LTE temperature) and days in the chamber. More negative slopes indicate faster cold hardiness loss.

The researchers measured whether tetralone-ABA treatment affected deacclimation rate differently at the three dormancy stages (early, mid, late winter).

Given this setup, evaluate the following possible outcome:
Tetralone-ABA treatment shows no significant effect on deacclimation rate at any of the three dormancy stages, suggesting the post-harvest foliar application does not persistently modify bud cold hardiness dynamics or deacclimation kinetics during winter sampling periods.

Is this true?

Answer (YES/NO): NO